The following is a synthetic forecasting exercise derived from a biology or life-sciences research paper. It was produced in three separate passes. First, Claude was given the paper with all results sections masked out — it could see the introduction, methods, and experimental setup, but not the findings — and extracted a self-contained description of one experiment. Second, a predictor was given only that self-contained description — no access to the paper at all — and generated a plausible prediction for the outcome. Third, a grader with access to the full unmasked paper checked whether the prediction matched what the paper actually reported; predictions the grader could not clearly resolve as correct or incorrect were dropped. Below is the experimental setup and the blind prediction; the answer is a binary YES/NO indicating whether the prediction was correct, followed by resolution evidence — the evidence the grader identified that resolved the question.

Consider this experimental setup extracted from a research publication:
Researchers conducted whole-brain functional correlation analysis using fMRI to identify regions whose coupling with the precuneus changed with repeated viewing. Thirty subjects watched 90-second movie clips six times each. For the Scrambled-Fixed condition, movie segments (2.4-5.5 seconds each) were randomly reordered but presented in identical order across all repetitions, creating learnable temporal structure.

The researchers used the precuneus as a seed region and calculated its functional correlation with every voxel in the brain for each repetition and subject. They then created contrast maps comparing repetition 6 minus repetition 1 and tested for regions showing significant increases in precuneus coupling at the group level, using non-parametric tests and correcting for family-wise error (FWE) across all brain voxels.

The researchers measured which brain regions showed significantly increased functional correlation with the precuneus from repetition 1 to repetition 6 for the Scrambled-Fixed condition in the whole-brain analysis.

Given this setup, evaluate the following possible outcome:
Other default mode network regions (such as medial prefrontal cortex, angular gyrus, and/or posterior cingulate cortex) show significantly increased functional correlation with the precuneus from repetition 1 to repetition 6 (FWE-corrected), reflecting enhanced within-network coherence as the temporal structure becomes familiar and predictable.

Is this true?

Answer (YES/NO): YES